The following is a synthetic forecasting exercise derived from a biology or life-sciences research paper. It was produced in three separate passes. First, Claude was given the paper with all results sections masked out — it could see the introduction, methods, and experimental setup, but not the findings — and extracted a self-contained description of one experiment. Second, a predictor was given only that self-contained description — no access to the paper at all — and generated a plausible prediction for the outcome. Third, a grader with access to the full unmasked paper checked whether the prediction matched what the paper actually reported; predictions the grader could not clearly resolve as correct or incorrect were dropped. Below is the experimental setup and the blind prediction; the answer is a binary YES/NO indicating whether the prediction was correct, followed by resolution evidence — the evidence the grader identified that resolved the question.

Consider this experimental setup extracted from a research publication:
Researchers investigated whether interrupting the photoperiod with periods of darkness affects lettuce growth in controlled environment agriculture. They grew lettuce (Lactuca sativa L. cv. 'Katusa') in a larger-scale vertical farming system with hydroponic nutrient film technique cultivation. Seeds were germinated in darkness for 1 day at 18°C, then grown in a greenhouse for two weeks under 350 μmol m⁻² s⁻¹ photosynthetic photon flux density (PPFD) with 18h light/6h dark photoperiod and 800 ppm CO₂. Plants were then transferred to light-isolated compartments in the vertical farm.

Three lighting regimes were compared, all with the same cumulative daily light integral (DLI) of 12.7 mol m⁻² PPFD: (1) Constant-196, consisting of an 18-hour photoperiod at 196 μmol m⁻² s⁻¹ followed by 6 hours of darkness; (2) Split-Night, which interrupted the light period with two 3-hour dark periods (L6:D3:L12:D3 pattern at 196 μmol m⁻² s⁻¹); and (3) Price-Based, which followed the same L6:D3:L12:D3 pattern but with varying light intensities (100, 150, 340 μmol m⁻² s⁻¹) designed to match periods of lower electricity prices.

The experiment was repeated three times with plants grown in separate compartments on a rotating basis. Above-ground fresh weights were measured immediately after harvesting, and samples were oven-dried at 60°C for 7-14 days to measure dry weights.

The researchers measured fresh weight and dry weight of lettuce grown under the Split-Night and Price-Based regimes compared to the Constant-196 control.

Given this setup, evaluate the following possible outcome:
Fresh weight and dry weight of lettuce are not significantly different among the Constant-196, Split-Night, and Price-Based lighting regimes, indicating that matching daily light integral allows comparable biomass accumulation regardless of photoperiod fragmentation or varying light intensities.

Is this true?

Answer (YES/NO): YES